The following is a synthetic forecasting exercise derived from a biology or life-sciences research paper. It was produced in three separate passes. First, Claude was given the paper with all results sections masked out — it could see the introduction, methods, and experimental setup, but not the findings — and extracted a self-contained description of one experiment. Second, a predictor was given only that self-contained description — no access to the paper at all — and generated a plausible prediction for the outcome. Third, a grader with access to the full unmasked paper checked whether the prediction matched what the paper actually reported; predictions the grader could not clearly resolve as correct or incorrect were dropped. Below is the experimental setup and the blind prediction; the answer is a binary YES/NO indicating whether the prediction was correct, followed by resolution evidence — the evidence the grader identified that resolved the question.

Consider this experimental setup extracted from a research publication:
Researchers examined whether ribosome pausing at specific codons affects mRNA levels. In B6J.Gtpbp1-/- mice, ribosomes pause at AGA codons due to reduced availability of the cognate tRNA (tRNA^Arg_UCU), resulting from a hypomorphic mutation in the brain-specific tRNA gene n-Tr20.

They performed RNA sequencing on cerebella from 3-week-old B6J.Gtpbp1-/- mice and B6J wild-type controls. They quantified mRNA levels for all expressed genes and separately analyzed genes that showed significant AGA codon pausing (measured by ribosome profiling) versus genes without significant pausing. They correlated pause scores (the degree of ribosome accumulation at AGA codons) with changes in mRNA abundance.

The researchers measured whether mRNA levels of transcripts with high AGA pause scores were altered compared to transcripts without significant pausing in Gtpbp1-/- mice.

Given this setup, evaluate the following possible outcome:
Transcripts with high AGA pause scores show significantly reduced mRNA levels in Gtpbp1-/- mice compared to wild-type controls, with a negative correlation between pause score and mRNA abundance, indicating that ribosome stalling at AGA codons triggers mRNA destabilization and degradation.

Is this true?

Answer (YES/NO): NO